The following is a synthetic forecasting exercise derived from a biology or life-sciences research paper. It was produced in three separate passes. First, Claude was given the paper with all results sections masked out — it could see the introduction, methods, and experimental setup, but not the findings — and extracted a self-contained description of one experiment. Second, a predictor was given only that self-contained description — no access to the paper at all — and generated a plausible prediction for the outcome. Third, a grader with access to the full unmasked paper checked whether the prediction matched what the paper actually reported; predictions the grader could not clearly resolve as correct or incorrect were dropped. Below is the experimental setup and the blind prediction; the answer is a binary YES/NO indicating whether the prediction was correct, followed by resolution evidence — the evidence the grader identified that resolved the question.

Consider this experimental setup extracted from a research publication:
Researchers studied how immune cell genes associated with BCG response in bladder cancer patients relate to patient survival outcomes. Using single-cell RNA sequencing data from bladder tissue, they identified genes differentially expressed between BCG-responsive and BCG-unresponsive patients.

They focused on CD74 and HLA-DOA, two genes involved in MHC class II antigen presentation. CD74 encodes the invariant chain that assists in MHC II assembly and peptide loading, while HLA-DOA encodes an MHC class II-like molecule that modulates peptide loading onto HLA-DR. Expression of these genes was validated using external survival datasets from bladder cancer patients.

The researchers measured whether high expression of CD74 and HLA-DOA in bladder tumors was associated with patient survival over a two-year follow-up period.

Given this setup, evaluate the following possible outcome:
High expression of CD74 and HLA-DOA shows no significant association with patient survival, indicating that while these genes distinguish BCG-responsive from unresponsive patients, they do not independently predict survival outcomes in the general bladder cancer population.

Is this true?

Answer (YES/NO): NO